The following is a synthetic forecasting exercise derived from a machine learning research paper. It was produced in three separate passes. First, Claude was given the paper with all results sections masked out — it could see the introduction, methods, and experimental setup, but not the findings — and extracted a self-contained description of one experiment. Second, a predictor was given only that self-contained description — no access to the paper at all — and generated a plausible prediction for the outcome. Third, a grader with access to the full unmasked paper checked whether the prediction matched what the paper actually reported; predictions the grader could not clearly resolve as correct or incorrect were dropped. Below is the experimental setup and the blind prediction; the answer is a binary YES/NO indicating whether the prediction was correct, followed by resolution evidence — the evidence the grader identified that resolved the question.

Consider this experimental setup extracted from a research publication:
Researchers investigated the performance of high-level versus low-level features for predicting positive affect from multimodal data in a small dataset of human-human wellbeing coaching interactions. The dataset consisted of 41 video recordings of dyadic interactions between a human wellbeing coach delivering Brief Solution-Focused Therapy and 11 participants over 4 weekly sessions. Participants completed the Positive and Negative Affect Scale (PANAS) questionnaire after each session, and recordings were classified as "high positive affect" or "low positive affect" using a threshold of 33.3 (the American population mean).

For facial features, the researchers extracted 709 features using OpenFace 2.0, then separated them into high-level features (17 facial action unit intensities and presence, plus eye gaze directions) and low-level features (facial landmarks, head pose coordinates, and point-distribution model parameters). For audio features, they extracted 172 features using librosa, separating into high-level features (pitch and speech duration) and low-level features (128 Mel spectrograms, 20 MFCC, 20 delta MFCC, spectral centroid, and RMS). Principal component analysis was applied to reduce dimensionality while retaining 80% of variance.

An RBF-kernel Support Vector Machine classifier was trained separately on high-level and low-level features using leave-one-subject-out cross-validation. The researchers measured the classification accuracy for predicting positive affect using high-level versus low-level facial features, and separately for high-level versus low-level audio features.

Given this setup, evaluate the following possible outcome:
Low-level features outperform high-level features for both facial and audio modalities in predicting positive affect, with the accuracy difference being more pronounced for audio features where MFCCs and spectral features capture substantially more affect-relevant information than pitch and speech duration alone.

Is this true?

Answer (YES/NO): NO